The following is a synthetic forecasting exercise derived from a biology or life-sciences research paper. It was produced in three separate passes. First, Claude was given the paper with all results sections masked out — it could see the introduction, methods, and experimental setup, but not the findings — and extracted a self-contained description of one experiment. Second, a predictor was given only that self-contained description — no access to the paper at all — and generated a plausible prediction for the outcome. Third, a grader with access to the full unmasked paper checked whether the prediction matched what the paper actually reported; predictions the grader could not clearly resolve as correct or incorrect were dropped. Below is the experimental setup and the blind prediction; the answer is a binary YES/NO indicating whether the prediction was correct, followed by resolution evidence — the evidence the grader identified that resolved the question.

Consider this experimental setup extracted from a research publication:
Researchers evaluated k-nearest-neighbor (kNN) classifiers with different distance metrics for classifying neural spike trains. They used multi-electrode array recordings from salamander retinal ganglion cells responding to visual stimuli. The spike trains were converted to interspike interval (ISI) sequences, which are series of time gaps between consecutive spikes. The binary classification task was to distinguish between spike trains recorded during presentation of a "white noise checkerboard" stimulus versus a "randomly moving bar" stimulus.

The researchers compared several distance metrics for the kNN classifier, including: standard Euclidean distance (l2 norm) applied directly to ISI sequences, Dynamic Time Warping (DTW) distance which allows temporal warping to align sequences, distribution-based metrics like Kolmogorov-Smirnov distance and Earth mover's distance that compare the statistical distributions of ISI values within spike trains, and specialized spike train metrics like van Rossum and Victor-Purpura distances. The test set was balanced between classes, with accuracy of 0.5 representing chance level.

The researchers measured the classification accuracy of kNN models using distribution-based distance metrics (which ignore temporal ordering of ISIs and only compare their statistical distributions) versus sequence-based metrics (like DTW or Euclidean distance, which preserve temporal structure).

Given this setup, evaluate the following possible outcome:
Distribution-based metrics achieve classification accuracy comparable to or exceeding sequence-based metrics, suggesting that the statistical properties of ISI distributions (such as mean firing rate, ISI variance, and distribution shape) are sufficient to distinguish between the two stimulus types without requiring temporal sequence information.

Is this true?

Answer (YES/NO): YES